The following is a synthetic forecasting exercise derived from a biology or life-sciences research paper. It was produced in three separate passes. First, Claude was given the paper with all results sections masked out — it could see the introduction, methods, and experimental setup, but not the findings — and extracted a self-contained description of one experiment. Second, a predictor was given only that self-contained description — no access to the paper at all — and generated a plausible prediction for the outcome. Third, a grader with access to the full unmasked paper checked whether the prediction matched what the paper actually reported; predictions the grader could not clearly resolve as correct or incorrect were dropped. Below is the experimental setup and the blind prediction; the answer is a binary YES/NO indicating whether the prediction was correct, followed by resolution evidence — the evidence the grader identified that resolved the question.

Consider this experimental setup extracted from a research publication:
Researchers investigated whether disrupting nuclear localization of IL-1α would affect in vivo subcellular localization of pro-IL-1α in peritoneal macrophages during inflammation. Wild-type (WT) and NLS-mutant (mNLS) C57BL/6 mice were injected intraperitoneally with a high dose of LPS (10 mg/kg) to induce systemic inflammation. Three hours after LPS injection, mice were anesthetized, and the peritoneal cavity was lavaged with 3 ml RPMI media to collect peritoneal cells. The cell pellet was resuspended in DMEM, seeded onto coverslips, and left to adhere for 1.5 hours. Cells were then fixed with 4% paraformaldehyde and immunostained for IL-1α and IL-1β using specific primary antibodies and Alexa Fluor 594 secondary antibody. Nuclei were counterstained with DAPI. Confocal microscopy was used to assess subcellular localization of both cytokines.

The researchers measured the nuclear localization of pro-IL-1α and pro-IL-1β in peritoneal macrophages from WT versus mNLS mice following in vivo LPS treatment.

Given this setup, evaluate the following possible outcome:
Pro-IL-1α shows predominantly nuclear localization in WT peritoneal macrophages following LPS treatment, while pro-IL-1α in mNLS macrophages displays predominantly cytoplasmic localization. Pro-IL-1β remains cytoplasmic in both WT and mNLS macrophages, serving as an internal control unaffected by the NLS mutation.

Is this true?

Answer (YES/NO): YES